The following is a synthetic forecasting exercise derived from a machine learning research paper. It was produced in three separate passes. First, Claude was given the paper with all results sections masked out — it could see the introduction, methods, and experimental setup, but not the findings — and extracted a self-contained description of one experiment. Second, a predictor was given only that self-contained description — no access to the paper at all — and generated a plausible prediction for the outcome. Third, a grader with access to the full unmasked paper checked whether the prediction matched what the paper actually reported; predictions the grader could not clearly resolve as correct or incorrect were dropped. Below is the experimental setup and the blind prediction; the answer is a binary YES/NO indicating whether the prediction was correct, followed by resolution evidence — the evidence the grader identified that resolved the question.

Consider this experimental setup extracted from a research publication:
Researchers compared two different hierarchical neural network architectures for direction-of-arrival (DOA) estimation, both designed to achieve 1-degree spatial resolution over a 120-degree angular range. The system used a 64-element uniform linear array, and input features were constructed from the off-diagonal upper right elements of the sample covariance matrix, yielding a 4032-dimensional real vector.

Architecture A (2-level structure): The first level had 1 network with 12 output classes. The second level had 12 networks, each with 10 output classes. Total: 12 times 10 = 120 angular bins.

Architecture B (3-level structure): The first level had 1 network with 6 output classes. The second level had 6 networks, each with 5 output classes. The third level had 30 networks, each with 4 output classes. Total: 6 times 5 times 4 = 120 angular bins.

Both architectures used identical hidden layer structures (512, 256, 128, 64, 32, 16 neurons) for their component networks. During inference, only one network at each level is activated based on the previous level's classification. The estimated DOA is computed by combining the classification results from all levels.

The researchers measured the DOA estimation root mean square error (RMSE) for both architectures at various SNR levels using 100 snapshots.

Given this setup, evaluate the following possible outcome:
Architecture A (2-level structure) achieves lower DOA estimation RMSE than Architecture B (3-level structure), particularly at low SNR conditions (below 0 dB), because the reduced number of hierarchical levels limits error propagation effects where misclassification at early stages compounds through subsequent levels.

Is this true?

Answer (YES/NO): NO